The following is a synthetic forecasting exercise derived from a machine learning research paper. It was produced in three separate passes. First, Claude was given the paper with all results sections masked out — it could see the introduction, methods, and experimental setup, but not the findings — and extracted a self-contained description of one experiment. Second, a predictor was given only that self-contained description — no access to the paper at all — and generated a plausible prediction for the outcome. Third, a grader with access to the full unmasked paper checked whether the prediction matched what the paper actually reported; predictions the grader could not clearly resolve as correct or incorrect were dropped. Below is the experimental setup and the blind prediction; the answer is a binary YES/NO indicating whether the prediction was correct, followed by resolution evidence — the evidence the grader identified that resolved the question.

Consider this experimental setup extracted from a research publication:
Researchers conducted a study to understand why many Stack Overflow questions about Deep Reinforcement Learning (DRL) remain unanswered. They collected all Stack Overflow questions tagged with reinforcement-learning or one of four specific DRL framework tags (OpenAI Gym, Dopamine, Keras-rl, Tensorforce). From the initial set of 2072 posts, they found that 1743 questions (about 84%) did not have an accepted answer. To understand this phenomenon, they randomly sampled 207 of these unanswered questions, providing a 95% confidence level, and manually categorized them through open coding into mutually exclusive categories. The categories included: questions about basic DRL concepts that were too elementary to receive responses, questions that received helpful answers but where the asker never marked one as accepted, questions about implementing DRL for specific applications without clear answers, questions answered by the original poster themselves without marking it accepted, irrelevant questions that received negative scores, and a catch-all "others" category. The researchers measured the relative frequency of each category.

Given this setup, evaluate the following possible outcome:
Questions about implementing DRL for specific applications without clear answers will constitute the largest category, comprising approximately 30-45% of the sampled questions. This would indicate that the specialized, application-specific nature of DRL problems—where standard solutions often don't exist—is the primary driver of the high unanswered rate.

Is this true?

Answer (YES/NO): NO